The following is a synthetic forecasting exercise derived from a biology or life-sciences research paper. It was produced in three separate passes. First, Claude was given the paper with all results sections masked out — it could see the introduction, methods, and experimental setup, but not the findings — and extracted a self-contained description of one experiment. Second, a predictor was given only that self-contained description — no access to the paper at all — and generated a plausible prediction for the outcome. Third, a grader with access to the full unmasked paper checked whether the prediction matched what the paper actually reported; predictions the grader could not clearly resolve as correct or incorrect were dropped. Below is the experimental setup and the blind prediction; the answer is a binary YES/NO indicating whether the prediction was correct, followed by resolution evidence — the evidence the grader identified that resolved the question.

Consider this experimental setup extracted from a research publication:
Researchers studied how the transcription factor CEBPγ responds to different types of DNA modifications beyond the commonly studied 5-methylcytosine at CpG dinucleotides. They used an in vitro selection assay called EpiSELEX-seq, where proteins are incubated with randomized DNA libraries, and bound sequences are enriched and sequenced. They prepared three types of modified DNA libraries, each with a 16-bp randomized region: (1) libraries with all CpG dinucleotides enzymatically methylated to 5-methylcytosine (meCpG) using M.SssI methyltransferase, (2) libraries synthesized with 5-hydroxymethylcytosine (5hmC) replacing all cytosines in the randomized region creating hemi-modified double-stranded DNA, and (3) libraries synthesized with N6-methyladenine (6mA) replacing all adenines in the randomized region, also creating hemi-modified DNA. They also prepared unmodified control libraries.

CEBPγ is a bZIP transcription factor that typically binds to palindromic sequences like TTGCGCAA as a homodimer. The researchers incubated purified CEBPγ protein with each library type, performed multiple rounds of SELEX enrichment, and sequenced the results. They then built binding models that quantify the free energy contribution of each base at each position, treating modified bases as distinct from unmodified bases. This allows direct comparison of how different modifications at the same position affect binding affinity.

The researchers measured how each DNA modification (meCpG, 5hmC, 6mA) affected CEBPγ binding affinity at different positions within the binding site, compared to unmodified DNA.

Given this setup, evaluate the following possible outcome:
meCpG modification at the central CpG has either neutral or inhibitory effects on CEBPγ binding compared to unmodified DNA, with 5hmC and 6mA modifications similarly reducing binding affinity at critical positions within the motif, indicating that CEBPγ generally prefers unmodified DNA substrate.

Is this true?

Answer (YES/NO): NO